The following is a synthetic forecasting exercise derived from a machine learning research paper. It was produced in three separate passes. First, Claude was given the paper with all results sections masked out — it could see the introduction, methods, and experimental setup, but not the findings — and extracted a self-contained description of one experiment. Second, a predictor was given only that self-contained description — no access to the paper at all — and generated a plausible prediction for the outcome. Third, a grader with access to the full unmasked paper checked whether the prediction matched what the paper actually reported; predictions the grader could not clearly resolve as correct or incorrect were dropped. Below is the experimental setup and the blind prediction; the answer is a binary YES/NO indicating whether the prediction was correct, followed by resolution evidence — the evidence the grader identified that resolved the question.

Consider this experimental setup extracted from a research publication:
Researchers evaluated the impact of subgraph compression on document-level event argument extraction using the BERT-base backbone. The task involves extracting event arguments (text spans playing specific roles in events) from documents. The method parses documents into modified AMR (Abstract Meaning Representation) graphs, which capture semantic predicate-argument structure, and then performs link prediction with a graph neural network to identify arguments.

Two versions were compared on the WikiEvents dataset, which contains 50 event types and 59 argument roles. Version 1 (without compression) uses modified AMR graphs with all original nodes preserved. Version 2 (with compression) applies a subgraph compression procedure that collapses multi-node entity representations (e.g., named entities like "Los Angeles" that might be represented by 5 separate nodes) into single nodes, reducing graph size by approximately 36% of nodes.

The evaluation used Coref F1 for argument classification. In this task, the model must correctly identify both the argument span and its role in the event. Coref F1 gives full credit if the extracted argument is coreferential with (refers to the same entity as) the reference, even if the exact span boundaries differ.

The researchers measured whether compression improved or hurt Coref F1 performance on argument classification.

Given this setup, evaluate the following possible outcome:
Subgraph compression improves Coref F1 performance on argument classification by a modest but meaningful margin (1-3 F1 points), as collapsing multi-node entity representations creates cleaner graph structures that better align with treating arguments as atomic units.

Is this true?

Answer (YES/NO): NO